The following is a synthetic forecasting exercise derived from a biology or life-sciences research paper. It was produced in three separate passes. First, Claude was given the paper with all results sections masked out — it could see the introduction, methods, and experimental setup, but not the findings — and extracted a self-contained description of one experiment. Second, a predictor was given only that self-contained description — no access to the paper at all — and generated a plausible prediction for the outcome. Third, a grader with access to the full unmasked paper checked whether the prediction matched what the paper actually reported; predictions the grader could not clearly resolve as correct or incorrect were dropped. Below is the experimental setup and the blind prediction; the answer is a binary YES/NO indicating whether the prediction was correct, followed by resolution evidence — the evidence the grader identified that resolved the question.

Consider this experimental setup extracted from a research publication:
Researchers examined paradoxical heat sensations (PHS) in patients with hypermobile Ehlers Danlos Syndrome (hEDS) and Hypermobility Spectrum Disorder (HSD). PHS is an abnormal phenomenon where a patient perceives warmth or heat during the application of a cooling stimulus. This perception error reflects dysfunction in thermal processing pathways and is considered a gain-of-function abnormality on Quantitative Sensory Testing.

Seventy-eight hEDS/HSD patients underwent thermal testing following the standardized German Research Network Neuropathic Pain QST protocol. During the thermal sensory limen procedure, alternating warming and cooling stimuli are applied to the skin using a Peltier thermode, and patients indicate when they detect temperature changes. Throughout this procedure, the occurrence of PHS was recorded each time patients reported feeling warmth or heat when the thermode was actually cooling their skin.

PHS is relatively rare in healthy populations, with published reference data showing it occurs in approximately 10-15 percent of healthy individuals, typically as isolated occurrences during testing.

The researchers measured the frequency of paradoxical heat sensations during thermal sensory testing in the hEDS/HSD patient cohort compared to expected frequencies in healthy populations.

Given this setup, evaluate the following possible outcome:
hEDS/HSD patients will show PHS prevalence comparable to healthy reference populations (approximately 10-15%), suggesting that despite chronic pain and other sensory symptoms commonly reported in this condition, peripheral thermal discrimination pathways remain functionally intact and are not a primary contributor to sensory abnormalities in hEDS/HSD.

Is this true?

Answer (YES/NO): NO